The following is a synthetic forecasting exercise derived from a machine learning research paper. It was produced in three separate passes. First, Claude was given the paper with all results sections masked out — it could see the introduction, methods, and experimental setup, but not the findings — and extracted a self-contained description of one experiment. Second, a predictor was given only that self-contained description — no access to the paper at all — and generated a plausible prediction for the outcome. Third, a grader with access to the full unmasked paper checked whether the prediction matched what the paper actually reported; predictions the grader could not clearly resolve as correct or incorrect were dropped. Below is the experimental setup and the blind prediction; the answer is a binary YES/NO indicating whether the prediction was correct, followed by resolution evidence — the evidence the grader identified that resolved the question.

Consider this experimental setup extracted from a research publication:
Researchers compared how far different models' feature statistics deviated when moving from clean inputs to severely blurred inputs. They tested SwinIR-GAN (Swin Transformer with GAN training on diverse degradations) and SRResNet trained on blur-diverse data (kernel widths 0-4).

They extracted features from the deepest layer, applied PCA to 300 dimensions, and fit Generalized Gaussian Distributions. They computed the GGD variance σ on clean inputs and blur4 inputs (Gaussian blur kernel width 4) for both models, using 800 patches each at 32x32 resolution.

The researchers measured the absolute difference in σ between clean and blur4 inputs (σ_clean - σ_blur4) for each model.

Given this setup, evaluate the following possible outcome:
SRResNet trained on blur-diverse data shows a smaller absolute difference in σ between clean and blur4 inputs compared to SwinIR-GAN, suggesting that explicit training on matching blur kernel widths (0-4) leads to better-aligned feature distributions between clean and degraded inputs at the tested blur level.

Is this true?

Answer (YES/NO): NO